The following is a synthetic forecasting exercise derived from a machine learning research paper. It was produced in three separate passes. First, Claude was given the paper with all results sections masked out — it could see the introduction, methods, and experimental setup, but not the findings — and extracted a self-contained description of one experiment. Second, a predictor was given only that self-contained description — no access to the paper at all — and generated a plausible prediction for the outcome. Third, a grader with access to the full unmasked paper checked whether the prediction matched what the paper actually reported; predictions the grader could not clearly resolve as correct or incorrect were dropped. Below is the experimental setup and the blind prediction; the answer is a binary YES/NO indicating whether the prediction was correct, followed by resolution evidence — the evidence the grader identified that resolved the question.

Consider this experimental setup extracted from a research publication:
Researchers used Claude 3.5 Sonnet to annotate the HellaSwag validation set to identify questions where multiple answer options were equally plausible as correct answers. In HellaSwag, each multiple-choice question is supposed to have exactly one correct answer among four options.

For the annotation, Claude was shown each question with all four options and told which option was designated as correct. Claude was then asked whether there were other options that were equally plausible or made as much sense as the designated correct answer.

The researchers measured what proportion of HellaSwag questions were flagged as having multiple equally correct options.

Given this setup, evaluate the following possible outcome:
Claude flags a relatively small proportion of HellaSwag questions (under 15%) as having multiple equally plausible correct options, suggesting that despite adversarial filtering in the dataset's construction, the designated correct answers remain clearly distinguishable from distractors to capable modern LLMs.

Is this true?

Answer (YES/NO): NO